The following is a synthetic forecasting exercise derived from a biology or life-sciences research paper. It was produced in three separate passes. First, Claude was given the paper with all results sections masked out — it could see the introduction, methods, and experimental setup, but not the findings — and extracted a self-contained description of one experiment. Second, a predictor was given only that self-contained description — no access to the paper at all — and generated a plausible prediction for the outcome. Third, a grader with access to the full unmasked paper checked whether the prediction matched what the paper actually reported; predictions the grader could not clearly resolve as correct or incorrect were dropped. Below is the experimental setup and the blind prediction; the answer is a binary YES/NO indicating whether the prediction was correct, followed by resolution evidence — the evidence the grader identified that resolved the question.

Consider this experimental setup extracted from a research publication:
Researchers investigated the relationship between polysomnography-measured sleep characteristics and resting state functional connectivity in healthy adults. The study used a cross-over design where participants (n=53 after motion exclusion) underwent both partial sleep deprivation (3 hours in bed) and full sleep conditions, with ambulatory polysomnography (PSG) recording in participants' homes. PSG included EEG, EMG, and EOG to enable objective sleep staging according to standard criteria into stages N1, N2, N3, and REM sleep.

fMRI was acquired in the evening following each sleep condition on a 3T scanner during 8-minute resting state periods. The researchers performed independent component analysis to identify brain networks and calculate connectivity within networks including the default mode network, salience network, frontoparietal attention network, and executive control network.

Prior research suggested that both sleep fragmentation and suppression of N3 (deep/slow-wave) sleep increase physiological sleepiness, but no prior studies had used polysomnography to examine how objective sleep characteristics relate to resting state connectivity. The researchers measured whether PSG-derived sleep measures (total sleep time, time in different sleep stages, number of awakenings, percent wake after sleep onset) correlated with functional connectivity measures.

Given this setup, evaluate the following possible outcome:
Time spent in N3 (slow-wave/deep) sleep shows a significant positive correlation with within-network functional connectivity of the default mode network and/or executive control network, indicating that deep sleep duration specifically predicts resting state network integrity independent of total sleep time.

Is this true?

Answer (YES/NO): NO